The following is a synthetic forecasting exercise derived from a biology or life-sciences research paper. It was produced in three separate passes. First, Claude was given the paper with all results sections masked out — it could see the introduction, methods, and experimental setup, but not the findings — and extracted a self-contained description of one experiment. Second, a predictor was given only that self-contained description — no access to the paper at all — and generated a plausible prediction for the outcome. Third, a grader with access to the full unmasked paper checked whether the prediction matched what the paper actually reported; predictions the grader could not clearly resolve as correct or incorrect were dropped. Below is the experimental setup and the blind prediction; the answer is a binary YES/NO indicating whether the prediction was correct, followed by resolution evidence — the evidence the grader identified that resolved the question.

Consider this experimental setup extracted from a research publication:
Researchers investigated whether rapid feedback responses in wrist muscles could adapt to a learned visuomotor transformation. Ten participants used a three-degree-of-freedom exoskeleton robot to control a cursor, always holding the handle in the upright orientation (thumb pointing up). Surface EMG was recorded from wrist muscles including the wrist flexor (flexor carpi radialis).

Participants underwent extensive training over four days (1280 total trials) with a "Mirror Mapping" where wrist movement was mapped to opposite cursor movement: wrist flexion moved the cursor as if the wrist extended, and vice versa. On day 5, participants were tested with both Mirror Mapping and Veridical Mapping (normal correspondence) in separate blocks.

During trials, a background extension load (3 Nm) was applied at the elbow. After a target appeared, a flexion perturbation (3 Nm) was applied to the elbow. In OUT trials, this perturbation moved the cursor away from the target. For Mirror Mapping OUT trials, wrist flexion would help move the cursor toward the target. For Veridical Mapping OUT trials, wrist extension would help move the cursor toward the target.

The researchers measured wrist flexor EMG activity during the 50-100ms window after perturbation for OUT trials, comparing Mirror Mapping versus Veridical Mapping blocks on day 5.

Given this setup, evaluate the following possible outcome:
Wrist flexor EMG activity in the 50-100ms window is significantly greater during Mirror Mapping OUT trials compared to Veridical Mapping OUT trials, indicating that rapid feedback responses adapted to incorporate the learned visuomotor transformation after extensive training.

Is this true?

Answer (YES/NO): NO